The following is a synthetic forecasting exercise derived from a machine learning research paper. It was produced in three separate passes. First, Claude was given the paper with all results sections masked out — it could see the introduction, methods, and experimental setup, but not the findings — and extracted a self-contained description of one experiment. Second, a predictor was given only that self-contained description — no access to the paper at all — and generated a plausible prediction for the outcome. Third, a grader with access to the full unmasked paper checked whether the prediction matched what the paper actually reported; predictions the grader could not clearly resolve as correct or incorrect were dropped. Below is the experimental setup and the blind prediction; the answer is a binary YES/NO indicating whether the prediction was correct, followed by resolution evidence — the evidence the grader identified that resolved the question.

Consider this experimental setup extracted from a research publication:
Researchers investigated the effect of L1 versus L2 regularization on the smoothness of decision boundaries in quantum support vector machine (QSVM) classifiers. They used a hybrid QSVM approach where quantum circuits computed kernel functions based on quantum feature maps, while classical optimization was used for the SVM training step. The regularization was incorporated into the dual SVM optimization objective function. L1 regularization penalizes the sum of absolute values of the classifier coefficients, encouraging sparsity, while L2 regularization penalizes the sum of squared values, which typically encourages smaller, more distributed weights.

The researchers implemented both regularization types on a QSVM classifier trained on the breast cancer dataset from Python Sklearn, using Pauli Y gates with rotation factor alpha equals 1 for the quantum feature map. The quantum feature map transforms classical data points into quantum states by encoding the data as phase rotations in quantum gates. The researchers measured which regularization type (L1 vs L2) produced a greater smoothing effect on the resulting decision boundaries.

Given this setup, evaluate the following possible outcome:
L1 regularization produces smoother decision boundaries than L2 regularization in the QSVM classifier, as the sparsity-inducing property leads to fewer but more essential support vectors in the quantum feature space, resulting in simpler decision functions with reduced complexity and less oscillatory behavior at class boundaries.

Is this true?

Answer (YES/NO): NO